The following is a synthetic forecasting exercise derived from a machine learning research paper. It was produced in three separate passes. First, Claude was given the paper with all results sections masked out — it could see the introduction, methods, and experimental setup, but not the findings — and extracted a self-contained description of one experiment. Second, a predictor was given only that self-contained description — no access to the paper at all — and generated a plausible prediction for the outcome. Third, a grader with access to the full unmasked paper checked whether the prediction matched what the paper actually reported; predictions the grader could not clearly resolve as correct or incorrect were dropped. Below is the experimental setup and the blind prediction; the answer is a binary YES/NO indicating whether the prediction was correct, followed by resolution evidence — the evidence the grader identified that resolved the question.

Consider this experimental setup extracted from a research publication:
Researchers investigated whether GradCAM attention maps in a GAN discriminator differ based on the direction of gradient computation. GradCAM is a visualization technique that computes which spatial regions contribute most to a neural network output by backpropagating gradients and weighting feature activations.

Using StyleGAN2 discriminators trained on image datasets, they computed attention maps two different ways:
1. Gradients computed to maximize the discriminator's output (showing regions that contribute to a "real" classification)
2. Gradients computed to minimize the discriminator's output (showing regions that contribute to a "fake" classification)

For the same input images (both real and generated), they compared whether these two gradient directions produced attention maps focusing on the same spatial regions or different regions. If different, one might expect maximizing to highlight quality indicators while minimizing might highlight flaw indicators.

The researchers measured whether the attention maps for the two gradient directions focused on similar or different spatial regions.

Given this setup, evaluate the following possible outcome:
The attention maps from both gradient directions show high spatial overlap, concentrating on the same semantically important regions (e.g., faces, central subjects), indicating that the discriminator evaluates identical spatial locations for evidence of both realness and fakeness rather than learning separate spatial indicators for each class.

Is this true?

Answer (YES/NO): YES